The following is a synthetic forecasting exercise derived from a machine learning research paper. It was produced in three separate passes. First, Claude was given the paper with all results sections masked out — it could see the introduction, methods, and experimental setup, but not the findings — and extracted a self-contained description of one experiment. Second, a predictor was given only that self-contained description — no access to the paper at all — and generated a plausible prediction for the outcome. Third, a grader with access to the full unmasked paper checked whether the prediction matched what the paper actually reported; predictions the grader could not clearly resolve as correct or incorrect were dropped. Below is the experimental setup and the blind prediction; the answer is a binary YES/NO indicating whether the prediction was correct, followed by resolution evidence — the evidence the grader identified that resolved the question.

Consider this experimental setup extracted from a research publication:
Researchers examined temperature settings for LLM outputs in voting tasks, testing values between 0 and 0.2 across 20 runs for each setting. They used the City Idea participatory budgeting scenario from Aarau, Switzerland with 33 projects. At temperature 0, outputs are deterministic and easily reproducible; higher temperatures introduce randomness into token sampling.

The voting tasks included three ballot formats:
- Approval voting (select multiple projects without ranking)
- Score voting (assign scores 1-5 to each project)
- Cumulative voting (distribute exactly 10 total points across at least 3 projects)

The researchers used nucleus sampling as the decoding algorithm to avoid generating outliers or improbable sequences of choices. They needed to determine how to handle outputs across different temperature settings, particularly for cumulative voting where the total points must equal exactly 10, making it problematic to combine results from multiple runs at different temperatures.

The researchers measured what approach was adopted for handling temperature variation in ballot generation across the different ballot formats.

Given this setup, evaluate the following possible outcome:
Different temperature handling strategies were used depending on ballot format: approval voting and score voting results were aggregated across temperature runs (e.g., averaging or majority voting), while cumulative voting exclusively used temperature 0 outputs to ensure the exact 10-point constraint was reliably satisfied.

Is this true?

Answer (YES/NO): NO